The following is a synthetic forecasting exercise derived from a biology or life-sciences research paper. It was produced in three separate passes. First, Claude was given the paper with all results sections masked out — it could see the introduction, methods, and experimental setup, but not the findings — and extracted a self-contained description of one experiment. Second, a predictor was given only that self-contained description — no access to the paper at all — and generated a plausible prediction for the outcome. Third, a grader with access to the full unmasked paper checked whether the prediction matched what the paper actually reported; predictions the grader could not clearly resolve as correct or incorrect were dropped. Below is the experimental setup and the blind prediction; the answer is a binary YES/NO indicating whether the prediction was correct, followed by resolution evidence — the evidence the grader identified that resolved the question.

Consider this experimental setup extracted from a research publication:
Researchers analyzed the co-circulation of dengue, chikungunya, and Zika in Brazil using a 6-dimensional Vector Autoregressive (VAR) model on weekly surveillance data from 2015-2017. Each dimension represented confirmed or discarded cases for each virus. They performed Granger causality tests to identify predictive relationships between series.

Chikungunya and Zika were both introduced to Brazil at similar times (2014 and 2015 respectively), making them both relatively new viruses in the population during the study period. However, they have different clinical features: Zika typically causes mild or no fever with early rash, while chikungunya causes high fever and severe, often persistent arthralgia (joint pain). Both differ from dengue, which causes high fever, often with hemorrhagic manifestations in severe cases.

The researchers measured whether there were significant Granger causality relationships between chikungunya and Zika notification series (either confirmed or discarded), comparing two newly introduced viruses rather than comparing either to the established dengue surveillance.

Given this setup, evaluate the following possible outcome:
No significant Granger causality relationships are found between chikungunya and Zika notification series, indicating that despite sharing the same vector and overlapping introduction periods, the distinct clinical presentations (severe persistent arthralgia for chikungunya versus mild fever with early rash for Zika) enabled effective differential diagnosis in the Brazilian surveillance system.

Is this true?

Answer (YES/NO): NO